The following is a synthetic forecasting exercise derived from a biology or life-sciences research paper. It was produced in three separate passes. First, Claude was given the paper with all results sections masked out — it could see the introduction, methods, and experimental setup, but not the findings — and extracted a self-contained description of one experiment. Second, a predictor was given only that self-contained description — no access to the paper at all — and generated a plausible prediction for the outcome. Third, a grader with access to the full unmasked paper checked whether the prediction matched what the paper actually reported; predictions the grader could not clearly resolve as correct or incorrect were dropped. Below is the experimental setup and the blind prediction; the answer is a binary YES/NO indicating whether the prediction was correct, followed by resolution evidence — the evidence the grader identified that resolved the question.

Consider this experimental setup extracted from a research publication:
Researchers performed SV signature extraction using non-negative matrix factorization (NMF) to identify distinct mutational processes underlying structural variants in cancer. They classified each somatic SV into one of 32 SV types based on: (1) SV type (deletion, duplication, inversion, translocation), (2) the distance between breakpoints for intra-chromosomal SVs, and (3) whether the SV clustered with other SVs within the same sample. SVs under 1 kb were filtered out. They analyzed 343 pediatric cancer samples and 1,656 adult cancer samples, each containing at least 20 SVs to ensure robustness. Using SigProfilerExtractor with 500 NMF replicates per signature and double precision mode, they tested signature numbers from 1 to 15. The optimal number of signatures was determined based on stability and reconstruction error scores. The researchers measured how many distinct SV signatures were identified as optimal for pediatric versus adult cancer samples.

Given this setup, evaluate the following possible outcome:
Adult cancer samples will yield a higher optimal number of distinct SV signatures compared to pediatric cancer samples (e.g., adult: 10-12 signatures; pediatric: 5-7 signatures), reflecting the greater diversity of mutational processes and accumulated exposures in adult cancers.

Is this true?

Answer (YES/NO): NO